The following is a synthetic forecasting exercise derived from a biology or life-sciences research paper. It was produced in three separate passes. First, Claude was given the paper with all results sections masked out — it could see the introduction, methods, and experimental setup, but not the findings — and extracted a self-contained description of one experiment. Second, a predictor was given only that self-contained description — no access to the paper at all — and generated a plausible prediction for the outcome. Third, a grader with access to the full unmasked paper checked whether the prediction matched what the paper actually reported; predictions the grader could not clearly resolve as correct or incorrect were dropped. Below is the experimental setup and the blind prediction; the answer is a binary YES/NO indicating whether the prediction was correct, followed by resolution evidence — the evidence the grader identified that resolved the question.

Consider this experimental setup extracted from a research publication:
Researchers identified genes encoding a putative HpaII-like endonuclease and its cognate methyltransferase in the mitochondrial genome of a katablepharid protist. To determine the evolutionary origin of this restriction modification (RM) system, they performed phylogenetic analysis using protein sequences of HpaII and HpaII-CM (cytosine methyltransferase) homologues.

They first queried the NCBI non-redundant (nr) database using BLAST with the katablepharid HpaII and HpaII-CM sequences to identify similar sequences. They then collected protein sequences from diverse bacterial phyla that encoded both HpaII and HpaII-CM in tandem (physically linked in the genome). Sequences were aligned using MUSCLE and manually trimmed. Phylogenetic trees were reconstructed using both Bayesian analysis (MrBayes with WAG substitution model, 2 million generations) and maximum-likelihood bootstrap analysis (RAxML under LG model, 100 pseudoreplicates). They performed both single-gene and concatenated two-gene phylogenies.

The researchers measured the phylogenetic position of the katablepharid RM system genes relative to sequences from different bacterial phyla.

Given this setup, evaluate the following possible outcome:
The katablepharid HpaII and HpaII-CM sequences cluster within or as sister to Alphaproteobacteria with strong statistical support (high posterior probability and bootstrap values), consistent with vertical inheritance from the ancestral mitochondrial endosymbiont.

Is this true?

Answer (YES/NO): NO